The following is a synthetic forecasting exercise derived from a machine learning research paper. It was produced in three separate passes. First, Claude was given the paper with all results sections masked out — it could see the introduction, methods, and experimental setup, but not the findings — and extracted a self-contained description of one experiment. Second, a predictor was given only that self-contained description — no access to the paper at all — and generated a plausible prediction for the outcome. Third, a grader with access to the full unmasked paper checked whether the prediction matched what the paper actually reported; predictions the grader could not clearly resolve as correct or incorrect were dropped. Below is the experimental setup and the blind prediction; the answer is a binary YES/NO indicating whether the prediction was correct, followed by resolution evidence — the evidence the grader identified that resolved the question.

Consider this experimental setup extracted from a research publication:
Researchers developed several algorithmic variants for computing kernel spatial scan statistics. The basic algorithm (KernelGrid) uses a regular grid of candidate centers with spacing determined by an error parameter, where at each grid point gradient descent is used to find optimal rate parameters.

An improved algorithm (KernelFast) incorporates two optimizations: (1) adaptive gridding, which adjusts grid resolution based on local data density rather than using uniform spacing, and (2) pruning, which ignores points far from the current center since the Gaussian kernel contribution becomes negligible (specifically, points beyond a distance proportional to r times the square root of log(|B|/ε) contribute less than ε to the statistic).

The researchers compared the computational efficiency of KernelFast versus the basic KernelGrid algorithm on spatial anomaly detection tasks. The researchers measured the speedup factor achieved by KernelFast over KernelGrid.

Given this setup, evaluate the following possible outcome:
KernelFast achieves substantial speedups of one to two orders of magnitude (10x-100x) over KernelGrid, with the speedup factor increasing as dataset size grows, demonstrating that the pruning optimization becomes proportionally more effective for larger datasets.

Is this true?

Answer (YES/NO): NO